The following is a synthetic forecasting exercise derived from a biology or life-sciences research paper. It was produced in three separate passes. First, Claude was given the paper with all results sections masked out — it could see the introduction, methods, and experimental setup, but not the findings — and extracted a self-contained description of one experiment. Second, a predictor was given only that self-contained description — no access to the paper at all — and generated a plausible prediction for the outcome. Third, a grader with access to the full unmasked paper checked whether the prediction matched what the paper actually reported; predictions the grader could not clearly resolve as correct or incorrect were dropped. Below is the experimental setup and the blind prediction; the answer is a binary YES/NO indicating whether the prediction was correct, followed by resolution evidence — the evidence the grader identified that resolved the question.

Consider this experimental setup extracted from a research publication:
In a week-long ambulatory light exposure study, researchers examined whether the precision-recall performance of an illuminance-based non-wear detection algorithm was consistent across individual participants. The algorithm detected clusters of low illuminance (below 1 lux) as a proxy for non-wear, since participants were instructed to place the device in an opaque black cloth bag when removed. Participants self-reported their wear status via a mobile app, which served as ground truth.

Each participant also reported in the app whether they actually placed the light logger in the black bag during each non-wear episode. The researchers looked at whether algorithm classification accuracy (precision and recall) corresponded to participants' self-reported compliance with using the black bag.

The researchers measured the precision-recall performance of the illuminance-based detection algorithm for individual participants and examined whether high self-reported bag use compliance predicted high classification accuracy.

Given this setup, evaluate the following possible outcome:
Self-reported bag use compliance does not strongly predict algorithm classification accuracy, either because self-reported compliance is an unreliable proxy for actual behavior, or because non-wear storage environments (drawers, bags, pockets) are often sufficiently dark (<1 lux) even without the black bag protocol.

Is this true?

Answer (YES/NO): YES